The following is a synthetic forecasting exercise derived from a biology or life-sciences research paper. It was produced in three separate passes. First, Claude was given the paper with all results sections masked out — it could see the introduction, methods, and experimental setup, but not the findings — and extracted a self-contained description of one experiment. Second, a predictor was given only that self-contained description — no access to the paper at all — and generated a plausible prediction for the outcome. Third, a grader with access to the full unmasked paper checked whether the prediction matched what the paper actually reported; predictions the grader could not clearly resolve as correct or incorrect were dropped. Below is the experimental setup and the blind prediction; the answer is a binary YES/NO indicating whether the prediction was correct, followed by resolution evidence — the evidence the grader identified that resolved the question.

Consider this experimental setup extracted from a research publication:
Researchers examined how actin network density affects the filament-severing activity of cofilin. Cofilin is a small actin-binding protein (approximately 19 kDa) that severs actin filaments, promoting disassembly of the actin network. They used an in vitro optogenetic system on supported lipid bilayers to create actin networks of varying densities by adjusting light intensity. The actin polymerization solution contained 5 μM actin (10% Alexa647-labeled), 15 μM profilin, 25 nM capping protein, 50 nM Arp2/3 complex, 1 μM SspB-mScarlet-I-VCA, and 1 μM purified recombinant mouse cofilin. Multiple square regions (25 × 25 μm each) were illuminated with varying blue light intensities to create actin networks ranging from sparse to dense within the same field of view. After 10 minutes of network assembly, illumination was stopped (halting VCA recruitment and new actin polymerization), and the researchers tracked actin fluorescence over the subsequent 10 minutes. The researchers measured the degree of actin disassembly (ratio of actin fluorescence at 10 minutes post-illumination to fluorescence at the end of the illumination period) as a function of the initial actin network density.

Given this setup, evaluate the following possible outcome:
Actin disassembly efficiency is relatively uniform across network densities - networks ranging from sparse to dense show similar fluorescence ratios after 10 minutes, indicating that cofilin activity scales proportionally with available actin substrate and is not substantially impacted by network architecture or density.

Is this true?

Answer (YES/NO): NO